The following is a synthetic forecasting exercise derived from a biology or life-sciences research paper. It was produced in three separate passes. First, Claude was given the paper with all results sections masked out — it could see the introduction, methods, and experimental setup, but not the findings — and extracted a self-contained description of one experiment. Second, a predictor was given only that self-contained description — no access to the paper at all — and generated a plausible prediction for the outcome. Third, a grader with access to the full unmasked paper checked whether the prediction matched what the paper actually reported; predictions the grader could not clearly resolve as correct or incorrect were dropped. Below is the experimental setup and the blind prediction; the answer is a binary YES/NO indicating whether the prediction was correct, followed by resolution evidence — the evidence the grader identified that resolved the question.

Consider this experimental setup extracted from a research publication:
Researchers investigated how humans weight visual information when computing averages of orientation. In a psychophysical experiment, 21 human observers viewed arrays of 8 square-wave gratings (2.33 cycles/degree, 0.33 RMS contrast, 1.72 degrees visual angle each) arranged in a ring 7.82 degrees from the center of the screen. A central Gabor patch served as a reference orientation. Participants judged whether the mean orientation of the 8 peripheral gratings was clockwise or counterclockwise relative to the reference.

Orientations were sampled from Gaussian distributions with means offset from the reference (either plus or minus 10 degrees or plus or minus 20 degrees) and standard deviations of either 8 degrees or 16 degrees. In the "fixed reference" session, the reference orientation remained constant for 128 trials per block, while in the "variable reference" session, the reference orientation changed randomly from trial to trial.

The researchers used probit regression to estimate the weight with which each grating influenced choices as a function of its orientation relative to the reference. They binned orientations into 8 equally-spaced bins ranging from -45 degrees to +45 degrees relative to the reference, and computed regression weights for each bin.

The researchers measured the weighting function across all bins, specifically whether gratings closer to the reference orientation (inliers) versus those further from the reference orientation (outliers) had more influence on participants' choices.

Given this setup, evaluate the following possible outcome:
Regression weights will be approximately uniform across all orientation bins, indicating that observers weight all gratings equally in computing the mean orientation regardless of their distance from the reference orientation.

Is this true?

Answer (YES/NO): NO